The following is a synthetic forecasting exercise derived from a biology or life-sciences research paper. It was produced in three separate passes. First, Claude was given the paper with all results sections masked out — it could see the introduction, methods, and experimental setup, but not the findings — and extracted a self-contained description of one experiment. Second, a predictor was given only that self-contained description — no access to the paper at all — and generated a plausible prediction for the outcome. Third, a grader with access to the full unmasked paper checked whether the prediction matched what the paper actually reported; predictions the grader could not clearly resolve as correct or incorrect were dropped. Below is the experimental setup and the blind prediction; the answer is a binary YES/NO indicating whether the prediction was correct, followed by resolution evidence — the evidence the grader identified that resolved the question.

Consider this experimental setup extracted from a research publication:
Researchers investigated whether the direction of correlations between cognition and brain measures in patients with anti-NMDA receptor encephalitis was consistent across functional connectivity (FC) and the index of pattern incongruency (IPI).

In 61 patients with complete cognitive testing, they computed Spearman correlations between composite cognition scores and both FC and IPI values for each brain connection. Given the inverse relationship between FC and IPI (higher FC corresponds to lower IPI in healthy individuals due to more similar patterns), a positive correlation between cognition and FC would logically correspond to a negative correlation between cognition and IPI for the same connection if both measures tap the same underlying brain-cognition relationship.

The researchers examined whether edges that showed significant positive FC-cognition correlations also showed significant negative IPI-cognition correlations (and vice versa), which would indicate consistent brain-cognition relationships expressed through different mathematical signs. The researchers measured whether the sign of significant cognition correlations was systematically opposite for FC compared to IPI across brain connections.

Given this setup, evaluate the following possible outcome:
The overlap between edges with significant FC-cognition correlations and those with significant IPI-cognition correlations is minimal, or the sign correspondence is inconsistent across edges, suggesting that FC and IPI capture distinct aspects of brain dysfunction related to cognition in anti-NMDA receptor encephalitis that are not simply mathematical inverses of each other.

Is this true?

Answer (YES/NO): YES